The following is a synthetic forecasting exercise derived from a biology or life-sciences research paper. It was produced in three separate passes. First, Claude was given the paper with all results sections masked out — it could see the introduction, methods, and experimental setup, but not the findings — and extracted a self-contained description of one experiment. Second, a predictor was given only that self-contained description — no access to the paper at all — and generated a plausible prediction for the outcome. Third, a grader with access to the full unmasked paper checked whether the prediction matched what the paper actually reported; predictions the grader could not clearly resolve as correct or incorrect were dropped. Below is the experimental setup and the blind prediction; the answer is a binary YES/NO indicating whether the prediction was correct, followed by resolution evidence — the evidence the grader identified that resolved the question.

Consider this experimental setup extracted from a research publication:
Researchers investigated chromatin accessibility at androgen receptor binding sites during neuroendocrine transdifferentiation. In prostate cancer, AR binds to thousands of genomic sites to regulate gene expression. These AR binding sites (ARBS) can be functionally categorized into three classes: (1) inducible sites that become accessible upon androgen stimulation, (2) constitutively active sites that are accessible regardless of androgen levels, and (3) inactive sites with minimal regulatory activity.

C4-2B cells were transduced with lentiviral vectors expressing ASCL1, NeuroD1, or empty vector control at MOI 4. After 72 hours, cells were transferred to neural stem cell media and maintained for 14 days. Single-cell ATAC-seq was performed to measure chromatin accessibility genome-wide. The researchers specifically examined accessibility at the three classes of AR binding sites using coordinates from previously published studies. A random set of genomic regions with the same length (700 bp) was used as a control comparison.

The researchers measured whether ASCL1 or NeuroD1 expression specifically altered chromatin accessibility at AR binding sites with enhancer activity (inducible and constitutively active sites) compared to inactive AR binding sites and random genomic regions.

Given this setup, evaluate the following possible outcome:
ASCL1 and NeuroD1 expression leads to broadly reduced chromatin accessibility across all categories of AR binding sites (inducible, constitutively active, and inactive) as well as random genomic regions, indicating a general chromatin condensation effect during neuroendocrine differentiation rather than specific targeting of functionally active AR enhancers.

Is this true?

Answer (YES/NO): NO